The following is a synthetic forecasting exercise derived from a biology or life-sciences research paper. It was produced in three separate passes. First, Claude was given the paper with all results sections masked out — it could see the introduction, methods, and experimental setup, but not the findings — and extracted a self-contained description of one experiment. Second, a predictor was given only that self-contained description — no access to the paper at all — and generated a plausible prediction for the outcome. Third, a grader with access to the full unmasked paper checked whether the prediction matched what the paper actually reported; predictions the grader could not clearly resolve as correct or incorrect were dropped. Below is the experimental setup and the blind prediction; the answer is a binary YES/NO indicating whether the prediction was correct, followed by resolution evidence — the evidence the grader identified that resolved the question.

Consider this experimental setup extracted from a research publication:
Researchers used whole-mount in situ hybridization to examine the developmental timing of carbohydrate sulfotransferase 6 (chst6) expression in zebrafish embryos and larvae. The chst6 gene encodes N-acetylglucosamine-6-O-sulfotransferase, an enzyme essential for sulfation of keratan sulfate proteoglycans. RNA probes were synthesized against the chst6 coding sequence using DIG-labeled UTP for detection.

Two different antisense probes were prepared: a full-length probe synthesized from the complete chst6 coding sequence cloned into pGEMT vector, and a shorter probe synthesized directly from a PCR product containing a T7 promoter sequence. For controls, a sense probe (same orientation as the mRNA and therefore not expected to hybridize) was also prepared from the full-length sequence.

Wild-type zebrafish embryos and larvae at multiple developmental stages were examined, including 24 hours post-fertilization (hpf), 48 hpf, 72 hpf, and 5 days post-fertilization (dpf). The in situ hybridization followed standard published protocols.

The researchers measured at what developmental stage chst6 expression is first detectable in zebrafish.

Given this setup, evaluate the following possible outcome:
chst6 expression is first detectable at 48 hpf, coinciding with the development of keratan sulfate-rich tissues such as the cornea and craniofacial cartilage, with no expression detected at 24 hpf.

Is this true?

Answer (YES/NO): NO